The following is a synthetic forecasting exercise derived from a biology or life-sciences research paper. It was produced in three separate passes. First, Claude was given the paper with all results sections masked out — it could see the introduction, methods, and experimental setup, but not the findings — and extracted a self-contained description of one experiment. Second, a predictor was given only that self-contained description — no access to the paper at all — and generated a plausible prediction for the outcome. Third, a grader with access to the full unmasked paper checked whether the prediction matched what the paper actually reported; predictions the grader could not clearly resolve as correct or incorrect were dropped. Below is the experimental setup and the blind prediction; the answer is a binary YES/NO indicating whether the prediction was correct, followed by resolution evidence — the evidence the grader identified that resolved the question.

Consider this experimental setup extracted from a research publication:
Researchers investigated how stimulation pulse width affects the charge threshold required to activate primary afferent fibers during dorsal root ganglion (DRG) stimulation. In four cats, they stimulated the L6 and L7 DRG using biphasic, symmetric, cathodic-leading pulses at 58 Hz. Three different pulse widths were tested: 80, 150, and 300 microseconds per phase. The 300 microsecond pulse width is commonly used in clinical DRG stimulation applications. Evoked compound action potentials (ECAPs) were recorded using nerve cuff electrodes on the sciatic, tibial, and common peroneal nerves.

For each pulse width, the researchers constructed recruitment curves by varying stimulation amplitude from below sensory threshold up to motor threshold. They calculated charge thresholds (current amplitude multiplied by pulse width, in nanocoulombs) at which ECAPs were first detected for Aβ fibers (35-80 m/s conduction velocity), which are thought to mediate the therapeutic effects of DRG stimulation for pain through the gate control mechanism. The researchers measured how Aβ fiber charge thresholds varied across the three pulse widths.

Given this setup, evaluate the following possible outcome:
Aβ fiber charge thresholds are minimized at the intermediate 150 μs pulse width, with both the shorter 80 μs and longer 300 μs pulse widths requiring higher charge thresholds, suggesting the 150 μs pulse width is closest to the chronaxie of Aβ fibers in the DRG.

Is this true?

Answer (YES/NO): NO